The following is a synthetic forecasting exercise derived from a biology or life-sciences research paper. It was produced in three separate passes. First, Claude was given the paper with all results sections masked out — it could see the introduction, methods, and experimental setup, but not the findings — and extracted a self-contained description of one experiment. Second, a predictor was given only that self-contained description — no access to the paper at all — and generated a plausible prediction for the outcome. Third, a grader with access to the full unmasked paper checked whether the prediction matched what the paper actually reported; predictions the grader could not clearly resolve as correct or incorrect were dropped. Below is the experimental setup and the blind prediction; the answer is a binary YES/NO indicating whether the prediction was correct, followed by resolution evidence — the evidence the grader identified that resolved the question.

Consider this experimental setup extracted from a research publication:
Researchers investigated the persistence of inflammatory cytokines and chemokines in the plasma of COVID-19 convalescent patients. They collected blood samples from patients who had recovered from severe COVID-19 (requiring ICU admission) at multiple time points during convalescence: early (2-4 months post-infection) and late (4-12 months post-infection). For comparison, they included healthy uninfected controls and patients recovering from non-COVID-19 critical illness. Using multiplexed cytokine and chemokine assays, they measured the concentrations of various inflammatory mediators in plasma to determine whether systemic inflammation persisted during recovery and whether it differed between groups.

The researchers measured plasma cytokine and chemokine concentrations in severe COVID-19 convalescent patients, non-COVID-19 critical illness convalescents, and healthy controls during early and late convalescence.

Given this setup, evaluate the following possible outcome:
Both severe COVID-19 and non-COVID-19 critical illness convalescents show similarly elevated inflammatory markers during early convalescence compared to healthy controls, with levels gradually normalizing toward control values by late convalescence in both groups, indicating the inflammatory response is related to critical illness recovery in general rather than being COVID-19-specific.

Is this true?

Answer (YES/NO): NO